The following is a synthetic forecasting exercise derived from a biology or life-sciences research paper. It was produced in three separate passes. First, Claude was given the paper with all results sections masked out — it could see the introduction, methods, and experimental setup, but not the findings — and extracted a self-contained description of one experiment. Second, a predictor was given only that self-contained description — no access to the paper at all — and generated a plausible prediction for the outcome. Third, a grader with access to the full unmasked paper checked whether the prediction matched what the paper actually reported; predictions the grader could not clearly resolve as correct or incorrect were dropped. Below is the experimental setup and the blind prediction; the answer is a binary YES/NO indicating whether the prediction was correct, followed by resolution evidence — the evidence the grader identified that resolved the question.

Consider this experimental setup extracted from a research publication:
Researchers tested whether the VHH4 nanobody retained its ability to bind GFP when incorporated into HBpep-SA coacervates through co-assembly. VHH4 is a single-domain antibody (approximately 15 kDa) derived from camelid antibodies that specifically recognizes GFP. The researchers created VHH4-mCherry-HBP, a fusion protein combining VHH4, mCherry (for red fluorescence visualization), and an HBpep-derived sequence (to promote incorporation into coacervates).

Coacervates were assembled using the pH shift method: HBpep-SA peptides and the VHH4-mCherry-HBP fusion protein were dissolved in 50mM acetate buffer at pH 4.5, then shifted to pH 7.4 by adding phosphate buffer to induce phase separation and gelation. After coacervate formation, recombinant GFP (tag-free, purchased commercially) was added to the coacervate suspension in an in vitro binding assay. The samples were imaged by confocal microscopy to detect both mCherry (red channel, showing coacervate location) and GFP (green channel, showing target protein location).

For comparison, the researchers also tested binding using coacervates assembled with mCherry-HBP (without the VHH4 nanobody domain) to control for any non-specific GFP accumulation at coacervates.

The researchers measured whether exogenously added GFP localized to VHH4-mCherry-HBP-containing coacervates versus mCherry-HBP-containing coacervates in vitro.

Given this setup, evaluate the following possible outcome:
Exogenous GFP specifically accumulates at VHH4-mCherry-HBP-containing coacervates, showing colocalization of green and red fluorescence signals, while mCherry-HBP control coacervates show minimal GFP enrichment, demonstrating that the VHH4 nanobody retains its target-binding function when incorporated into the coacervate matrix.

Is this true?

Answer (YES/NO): YES